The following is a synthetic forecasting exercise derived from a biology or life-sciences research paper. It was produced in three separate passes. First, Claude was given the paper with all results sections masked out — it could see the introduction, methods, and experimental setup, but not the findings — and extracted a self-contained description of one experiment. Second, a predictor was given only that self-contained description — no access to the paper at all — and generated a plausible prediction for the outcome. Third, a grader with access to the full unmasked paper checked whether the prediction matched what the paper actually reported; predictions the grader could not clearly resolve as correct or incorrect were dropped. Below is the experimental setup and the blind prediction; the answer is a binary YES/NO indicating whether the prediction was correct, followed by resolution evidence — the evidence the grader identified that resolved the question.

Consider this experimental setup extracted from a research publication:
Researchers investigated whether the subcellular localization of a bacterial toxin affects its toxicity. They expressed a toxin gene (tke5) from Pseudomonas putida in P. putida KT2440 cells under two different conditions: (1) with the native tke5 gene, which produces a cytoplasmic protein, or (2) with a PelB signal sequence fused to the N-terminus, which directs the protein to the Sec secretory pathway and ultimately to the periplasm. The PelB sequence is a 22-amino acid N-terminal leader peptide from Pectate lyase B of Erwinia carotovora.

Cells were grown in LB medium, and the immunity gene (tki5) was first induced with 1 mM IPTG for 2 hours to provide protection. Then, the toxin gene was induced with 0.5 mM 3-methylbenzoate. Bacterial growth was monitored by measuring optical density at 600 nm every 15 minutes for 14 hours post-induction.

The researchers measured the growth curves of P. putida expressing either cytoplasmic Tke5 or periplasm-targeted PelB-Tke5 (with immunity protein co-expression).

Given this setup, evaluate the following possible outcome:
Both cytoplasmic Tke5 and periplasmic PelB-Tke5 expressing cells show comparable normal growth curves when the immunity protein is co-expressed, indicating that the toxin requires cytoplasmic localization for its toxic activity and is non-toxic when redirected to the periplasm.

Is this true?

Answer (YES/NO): NO